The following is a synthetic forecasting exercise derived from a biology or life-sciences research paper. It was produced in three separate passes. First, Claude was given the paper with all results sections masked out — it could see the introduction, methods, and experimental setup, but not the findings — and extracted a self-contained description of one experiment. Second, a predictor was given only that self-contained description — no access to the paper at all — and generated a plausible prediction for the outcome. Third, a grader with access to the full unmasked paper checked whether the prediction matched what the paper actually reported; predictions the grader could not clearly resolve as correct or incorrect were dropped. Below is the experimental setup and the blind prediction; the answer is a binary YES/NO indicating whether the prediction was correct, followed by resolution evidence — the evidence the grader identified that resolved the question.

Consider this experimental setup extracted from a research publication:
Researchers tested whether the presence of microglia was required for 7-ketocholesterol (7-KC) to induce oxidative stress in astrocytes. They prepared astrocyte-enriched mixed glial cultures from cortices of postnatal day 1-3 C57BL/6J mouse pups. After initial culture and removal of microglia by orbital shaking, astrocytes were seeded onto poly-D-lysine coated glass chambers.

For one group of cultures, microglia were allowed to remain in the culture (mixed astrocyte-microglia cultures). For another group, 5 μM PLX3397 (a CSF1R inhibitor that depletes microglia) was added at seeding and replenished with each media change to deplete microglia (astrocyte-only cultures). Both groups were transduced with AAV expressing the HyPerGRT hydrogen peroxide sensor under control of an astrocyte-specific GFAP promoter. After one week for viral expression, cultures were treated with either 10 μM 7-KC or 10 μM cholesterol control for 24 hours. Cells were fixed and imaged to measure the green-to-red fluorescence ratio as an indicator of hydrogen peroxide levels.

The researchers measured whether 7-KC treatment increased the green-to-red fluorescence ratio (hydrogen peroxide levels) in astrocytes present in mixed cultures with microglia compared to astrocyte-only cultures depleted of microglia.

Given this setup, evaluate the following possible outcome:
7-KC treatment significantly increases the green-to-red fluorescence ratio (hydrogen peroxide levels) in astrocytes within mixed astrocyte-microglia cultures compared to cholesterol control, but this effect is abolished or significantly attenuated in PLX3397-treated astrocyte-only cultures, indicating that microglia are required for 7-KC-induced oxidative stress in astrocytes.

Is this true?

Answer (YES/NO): YES